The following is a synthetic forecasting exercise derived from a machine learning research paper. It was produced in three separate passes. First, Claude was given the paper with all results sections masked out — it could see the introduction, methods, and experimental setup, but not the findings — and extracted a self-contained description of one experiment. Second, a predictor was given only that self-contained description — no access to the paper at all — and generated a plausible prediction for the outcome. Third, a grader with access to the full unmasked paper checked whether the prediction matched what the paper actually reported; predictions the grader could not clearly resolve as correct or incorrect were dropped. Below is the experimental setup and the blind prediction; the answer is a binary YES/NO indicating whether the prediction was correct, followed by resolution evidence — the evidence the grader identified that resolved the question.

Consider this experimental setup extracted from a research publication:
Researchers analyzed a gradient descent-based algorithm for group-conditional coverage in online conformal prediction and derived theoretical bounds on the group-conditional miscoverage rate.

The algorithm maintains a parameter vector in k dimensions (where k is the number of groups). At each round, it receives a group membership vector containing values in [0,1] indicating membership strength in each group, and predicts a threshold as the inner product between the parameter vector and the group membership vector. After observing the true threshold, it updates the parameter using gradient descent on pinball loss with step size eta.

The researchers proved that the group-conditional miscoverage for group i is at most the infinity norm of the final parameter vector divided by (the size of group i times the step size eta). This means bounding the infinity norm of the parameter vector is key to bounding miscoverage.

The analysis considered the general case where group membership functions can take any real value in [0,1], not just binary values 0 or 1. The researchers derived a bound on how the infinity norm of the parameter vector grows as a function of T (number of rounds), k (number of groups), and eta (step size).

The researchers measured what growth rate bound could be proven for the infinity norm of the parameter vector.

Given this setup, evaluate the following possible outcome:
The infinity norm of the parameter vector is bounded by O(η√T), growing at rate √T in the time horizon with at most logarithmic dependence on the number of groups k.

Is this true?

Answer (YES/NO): NO